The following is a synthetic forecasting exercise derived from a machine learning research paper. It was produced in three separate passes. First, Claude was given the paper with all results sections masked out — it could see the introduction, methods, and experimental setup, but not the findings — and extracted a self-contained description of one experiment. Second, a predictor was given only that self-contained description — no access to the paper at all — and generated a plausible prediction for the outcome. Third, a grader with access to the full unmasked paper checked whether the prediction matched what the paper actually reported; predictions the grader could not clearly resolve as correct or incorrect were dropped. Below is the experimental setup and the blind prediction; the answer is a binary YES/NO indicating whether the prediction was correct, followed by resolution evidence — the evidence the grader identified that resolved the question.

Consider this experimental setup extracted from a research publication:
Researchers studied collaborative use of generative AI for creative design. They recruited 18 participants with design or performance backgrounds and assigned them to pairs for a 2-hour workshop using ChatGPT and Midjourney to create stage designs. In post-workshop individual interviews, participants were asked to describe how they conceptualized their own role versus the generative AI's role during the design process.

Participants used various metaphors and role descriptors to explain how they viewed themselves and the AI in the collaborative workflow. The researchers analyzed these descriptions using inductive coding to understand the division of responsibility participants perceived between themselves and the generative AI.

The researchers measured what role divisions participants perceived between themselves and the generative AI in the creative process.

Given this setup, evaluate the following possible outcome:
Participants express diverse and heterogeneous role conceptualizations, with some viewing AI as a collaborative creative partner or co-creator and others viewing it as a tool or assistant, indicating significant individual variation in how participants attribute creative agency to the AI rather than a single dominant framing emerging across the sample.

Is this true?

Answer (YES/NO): NO